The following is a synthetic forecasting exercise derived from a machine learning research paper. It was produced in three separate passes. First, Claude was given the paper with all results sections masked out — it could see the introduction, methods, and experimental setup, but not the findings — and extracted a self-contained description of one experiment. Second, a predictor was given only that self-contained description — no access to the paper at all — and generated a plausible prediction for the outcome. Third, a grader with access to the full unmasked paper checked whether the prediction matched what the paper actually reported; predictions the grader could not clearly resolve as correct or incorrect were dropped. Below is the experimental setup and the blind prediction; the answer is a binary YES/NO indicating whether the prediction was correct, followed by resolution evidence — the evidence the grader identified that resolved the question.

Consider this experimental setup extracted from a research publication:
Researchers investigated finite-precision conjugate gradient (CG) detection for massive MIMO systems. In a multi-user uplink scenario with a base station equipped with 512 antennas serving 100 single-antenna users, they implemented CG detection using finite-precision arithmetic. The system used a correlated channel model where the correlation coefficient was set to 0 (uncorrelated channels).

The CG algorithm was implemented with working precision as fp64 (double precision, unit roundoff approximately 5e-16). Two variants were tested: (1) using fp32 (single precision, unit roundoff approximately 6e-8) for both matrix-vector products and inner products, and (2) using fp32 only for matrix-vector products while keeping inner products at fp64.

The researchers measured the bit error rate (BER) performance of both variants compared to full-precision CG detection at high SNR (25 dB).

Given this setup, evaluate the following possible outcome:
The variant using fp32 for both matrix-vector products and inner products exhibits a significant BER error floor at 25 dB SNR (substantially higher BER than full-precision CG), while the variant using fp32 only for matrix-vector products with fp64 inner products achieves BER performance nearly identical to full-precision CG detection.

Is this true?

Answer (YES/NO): NO